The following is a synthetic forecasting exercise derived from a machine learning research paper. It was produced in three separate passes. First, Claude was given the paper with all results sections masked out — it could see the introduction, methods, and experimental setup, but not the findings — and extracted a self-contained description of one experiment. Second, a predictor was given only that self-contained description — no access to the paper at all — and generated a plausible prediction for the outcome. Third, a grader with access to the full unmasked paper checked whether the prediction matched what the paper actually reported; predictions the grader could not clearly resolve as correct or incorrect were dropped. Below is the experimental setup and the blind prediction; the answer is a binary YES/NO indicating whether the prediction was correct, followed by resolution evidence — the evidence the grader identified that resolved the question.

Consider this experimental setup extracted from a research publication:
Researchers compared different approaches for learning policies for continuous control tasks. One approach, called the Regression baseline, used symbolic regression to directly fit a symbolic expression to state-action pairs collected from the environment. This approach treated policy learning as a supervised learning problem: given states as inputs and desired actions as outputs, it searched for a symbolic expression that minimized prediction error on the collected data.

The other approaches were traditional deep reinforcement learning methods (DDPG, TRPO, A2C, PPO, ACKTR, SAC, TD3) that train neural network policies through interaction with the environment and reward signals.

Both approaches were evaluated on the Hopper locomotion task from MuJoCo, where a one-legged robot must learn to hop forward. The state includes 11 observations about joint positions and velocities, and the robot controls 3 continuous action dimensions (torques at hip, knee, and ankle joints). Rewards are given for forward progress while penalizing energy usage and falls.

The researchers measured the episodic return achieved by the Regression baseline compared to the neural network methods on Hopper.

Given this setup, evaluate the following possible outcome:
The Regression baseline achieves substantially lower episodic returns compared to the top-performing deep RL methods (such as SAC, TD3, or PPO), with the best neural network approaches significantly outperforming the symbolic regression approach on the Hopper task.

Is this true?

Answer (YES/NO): YES